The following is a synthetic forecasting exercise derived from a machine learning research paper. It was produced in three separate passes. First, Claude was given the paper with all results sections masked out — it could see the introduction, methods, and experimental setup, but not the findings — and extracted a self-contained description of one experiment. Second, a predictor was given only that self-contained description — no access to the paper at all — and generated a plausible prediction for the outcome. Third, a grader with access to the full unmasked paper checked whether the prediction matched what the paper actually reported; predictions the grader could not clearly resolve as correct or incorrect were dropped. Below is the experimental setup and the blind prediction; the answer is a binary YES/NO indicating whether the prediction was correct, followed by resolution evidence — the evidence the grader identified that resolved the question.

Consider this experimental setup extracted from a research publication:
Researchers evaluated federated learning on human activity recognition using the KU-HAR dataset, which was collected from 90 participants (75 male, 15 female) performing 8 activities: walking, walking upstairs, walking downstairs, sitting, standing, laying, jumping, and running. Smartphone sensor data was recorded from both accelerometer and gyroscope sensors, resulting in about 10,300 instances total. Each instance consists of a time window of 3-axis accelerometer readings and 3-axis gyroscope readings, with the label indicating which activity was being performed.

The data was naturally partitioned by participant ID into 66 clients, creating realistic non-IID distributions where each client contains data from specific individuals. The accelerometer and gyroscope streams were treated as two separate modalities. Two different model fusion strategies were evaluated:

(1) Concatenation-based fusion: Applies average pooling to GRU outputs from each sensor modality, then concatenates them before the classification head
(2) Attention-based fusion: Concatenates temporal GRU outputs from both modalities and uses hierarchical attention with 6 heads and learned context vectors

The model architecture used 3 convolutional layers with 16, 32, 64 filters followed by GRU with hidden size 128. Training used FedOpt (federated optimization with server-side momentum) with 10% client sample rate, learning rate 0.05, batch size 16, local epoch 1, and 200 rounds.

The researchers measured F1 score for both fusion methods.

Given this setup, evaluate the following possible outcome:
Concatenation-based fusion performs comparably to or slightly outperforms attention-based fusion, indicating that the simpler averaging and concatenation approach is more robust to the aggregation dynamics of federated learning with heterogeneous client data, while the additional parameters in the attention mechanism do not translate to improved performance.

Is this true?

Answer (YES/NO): NO